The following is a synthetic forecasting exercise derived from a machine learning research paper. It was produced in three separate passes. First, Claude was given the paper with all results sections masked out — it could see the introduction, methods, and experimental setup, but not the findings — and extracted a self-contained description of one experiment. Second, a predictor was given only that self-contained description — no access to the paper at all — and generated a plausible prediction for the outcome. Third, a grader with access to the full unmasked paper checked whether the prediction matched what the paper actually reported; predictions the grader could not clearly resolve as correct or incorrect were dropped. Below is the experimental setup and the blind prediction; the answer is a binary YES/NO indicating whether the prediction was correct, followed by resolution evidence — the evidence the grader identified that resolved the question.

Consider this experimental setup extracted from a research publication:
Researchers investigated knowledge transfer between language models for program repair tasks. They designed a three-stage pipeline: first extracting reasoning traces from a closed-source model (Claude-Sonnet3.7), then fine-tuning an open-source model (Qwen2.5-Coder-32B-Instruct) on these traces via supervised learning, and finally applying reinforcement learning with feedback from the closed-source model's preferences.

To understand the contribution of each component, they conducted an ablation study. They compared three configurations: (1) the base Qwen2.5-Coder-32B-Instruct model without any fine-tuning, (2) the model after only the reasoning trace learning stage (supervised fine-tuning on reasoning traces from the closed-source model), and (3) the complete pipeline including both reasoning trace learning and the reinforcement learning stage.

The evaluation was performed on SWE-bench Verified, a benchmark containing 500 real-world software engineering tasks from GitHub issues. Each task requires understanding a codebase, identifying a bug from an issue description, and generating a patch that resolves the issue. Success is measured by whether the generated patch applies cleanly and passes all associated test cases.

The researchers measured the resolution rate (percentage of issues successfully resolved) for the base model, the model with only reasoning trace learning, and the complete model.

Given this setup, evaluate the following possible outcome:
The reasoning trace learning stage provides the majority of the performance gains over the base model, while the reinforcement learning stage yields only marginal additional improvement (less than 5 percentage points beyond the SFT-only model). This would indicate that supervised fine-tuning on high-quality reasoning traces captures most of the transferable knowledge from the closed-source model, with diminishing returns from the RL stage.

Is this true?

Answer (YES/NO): NO